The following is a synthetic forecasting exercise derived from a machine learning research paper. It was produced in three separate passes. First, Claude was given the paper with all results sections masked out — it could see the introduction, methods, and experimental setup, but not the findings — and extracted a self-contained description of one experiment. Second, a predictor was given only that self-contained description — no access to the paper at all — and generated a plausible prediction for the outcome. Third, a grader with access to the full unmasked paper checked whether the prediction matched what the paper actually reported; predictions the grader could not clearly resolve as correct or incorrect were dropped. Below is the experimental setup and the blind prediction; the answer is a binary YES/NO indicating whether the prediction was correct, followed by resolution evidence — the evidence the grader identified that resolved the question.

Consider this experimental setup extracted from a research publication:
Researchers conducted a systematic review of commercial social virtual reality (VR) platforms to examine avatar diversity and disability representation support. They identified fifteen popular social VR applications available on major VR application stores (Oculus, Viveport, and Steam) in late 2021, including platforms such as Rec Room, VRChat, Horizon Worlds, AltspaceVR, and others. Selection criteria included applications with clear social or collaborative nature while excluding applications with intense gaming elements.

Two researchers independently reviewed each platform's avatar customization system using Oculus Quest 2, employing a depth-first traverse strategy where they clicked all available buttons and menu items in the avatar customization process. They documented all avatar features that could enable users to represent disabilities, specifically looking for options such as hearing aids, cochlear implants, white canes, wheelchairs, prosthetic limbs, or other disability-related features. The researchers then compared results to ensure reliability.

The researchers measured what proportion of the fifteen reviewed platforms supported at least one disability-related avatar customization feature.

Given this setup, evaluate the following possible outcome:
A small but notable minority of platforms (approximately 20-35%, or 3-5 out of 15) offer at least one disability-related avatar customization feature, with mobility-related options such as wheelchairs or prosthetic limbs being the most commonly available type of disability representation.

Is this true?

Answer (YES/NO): NO